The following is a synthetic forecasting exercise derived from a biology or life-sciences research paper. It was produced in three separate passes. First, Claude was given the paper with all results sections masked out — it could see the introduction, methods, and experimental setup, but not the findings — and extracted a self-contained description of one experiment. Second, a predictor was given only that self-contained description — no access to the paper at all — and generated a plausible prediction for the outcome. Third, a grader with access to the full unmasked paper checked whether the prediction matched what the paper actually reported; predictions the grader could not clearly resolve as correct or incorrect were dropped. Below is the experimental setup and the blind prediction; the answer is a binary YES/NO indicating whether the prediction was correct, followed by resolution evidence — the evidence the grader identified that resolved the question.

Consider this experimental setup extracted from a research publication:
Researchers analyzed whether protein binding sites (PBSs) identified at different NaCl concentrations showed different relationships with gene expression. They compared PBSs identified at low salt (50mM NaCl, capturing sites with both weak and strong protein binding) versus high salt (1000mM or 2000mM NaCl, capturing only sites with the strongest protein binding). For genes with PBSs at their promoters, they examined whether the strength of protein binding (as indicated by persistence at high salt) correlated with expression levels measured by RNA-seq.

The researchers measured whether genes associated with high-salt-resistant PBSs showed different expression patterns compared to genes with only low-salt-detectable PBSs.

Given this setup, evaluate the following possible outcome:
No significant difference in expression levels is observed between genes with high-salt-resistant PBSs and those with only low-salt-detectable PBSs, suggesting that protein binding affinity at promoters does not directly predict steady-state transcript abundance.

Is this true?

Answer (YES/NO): NO